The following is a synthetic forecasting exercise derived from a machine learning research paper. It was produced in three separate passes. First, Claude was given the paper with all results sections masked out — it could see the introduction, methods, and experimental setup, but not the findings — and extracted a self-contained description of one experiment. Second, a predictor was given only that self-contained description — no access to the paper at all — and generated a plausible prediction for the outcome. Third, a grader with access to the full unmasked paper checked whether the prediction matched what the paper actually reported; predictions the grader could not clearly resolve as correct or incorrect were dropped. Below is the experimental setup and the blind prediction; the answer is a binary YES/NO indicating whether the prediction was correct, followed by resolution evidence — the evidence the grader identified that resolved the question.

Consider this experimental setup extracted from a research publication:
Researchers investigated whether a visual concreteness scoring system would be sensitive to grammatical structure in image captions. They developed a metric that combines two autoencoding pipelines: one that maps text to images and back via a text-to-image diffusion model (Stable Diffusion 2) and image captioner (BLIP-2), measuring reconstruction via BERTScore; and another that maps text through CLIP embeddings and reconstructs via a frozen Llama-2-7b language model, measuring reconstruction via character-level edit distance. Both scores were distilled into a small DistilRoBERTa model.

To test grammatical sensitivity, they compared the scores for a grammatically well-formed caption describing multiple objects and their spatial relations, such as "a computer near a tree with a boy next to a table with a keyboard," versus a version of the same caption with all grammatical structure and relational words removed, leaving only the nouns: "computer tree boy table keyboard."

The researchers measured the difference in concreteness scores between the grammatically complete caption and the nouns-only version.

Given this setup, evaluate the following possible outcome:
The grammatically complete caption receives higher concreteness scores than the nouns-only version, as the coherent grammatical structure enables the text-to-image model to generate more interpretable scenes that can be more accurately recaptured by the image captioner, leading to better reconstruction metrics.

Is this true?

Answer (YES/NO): YES